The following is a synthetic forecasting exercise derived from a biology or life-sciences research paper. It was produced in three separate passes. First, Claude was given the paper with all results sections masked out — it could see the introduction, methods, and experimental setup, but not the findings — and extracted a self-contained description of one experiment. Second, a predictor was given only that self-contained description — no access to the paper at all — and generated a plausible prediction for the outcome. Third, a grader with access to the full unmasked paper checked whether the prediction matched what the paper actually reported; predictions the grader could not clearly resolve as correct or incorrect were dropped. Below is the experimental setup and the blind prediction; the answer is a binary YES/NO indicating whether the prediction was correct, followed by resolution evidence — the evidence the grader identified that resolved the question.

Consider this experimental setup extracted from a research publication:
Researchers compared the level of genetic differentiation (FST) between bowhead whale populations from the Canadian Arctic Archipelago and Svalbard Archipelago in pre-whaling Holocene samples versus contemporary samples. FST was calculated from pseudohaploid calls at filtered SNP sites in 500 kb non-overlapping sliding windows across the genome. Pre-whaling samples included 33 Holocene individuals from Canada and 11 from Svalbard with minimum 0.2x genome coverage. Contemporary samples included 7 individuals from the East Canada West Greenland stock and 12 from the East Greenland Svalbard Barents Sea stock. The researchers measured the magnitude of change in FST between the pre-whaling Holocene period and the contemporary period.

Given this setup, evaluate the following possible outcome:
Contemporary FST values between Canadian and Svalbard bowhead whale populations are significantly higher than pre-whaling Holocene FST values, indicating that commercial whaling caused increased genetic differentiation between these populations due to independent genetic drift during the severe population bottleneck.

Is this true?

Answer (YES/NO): YES